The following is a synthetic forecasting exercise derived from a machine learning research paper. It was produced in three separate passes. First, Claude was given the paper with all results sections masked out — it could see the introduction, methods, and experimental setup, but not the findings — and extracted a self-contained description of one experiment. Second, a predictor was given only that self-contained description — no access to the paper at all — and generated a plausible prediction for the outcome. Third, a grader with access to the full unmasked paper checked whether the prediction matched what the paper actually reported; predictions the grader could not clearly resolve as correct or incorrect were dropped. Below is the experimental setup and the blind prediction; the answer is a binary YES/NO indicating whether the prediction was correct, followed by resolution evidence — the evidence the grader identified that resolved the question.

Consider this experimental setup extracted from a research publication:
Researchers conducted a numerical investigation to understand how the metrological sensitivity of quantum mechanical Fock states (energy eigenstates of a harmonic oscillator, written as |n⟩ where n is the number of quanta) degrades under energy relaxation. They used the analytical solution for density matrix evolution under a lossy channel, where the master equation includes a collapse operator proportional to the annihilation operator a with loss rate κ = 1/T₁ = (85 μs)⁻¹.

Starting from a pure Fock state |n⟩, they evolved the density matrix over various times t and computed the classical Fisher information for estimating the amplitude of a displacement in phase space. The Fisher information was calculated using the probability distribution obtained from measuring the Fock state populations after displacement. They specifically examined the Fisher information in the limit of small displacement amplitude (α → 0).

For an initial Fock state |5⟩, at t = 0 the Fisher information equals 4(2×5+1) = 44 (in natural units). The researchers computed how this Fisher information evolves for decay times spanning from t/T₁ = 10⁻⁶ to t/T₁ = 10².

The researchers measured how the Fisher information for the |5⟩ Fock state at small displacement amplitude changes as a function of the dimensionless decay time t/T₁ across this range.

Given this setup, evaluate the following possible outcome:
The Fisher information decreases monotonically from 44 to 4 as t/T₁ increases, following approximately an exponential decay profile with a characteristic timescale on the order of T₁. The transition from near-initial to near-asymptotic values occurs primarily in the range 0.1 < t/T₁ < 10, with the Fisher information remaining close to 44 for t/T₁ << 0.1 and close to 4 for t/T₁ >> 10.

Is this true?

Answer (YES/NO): NO